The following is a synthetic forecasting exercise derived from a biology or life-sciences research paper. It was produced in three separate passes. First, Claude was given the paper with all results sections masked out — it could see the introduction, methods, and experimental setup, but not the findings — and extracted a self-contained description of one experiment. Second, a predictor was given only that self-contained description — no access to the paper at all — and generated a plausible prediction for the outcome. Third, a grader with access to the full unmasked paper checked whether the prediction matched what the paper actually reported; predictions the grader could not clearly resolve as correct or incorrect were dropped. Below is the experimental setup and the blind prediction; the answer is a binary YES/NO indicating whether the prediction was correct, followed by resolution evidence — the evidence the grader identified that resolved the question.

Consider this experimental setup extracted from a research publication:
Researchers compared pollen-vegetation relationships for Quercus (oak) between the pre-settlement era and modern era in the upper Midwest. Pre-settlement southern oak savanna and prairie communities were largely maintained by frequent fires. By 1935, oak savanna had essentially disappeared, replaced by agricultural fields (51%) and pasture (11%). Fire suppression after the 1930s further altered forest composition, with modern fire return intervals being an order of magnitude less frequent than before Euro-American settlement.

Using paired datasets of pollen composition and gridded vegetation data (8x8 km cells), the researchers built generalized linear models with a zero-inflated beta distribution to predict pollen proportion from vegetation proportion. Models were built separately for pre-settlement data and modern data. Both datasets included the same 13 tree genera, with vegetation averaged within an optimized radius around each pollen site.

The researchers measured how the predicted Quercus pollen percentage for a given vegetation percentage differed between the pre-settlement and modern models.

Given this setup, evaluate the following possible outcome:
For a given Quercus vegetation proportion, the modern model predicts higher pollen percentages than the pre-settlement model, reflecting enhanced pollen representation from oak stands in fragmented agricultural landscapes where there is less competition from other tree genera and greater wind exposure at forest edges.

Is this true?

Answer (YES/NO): YES